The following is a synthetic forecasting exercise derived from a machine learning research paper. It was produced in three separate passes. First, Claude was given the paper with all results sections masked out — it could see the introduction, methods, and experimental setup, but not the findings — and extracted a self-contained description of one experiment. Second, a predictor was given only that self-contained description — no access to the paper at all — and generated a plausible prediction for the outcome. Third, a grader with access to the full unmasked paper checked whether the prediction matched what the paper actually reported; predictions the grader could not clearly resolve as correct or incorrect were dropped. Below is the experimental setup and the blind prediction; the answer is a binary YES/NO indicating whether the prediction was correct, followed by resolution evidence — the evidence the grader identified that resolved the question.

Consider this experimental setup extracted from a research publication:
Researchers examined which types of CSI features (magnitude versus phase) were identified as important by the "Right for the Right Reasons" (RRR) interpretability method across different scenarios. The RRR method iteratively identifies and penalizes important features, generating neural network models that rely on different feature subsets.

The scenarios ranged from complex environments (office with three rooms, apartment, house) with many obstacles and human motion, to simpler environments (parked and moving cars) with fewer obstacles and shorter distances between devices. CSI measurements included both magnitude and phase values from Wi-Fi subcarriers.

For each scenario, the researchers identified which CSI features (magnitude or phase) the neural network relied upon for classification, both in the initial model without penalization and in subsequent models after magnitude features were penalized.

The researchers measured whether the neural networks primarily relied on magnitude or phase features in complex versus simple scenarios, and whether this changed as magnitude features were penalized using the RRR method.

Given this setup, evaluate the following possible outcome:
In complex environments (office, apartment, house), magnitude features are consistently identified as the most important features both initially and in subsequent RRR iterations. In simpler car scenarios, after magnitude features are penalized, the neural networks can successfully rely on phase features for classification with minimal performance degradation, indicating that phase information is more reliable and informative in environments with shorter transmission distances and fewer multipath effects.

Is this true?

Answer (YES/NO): YES